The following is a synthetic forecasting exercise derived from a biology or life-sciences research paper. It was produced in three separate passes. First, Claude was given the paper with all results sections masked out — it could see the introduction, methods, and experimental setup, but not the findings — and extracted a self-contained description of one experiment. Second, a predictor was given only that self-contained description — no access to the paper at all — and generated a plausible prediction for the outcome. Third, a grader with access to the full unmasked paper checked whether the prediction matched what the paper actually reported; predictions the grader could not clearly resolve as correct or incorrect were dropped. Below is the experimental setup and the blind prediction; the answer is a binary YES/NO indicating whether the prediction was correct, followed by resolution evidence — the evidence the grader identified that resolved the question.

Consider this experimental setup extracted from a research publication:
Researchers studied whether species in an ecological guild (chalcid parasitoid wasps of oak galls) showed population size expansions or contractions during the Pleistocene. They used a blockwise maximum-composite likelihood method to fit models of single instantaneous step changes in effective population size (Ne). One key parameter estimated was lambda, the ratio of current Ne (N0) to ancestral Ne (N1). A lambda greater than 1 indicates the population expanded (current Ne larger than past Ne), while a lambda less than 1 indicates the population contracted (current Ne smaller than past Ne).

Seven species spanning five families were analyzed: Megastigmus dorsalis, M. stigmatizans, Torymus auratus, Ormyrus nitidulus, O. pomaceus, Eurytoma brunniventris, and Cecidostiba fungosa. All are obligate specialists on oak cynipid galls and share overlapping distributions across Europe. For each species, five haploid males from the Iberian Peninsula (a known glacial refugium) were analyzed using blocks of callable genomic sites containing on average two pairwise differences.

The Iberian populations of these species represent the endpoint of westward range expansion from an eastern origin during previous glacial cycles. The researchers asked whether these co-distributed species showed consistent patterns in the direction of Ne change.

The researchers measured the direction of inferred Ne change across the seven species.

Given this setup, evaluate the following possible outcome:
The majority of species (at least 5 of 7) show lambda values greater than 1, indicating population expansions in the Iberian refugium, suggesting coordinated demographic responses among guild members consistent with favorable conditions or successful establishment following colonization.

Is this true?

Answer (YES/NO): NO